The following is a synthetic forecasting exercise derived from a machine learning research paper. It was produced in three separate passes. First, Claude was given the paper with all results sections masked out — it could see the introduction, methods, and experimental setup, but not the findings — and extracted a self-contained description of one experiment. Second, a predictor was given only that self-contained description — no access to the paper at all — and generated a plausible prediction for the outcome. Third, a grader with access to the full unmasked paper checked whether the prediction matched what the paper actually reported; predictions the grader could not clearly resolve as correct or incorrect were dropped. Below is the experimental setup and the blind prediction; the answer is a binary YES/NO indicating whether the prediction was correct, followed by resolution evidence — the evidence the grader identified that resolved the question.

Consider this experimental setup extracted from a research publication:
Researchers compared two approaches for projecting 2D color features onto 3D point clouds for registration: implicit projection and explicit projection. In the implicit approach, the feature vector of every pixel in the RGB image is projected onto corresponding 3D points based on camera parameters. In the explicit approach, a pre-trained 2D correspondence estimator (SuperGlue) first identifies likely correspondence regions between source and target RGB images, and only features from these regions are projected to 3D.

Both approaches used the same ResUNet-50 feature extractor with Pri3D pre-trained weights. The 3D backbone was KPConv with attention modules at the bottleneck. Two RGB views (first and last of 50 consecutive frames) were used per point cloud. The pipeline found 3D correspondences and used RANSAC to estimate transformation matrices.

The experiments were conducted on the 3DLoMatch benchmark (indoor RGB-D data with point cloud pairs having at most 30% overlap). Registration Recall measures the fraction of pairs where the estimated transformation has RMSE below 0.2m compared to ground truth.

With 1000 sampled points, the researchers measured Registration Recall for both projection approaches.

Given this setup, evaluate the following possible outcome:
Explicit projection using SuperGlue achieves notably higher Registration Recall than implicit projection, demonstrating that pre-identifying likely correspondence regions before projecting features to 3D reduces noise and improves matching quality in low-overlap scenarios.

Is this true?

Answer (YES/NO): YES